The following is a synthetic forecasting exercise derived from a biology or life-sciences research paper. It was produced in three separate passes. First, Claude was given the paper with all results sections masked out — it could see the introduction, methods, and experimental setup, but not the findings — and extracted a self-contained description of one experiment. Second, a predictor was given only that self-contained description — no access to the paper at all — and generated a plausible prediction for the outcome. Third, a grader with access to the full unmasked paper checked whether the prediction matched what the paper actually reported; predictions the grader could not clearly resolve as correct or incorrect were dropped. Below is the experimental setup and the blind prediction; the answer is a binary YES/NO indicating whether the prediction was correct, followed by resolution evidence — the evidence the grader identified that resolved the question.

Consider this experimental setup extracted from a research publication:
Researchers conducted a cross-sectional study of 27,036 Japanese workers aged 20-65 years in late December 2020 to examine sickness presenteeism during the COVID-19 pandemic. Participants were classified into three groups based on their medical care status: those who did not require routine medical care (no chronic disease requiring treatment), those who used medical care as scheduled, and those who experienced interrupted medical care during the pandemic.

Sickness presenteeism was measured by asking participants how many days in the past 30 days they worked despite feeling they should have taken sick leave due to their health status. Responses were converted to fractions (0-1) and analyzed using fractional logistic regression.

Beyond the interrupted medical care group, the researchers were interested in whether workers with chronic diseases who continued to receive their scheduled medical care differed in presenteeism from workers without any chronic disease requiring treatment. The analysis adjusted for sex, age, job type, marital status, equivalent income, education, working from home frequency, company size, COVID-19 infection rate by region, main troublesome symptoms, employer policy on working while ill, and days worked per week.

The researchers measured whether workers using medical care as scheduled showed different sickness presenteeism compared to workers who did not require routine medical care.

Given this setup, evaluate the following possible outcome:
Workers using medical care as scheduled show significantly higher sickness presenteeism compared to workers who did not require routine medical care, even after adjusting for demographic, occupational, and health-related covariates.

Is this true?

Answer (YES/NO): YES